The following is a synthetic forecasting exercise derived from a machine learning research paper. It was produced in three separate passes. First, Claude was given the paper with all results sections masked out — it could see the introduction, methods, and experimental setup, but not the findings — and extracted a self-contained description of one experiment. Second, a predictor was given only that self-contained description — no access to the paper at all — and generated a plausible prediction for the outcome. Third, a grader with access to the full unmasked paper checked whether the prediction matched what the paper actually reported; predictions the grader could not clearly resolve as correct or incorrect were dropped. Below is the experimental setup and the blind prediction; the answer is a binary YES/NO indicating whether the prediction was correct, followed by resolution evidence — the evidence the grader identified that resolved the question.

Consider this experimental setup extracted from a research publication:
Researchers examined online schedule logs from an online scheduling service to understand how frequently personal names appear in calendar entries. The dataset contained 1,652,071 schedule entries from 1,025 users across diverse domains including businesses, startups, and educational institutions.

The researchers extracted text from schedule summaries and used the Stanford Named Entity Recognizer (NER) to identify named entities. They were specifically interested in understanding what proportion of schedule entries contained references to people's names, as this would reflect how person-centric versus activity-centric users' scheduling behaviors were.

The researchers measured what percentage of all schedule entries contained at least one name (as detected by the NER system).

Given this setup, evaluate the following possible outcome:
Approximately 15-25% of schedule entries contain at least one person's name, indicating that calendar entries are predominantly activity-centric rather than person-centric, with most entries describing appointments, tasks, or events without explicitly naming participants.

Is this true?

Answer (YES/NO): NO